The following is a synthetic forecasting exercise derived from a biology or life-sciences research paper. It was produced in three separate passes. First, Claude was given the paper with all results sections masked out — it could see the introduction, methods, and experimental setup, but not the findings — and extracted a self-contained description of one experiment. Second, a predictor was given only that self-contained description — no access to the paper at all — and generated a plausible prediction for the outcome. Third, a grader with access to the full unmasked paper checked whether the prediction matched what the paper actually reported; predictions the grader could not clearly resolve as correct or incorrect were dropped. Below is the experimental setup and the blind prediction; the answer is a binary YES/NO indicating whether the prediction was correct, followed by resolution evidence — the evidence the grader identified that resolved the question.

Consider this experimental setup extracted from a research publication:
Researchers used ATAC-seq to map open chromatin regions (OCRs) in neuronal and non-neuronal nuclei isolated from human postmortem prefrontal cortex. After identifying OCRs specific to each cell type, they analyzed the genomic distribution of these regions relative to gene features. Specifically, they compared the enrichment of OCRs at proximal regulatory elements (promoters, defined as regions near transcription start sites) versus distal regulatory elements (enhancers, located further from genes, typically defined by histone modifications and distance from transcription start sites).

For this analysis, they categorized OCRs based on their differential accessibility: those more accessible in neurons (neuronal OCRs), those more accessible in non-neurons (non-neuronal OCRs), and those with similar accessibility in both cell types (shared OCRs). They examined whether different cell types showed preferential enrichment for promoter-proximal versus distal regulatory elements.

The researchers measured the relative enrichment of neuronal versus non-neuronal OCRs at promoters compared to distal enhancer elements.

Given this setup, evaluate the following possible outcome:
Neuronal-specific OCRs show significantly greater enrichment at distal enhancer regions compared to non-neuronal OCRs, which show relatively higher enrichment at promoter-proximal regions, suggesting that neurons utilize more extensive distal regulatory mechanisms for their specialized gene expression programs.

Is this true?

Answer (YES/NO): YES